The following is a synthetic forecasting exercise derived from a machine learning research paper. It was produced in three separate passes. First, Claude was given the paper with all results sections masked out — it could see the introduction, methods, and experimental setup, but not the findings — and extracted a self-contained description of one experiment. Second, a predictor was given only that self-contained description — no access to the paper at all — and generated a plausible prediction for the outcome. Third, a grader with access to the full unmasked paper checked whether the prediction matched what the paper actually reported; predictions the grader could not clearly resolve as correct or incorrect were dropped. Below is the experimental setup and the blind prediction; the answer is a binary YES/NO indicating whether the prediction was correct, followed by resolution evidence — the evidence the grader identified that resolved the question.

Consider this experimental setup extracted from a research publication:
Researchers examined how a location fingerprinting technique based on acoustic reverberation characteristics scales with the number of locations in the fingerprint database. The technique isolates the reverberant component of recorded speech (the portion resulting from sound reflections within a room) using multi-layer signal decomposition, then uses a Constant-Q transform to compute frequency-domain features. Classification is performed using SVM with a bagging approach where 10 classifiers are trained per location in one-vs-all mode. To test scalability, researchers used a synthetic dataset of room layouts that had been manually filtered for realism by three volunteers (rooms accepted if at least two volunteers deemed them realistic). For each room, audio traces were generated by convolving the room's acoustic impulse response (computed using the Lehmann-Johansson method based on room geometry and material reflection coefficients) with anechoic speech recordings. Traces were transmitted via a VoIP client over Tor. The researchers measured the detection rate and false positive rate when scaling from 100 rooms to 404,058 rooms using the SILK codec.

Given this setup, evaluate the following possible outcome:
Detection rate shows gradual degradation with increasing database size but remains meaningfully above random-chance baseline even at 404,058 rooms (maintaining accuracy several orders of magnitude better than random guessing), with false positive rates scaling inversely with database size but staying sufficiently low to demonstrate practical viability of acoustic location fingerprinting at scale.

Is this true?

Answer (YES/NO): NO